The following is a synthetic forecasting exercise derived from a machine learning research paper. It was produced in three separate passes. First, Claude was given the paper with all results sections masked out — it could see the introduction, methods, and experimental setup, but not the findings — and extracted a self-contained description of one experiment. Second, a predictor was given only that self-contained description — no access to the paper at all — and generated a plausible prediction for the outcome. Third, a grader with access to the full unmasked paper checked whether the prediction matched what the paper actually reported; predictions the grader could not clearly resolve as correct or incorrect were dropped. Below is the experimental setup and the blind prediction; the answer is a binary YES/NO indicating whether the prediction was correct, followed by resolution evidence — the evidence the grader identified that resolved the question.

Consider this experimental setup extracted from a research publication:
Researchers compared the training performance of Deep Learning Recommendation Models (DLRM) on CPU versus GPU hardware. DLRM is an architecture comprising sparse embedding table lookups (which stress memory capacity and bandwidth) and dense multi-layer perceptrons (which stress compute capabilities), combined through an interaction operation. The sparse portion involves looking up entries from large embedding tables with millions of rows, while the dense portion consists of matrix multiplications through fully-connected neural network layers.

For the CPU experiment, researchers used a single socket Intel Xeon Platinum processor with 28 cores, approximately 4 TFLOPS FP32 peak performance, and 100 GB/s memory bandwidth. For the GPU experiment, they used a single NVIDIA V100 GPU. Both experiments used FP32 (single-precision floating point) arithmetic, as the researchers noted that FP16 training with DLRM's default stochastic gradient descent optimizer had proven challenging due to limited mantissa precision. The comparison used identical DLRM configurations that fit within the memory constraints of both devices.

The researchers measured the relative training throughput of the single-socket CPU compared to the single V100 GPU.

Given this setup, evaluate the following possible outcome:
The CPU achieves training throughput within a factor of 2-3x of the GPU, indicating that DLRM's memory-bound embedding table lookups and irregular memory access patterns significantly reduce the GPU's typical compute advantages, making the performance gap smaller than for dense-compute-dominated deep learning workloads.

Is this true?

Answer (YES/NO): NO